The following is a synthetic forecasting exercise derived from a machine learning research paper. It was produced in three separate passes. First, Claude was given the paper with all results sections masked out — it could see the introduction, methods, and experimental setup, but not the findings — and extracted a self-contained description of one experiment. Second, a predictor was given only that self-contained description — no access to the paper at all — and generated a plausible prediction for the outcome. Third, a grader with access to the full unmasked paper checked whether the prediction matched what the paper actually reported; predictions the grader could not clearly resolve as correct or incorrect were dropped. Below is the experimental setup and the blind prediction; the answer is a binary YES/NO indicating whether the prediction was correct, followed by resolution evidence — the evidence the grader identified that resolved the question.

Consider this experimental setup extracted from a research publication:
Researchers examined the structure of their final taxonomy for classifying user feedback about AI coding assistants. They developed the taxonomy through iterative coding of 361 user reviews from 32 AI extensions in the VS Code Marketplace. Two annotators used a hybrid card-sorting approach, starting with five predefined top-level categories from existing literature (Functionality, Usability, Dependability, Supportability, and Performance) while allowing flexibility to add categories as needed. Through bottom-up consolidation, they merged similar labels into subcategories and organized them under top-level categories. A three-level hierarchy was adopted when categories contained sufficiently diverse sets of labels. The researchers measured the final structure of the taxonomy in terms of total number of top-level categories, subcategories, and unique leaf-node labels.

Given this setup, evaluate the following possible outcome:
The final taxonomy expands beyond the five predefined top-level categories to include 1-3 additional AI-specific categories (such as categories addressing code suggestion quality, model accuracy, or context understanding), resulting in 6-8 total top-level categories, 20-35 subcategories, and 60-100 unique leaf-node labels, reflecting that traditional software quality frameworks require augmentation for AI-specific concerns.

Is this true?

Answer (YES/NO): NO